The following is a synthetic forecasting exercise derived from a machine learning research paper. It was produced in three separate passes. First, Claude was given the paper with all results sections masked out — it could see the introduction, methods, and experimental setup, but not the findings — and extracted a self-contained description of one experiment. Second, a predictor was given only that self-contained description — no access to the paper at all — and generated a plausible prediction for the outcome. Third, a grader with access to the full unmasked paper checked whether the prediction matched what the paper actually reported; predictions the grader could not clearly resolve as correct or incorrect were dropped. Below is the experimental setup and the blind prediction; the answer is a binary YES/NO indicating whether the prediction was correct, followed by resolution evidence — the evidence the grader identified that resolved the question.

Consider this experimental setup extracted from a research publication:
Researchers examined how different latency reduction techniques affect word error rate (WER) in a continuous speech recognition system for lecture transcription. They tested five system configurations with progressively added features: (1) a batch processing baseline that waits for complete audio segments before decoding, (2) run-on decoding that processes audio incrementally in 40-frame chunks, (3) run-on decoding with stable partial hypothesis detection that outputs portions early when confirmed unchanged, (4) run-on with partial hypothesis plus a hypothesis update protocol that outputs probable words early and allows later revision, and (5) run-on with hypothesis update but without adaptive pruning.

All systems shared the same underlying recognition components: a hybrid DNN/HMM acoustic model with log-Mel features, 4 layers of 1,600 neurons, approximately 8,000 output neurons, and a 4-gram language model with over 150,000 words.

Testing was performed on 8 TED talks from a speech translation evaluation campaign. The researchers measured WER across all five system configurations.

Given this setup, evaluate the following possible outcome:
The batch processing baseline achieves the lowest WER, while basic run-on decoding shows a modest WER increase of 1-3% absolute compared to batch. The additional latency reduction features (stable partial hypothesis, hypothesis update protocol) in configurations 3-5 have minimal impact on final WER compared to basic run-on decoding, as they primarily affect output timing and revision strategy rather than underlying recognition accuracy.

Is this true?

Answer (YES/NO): NO